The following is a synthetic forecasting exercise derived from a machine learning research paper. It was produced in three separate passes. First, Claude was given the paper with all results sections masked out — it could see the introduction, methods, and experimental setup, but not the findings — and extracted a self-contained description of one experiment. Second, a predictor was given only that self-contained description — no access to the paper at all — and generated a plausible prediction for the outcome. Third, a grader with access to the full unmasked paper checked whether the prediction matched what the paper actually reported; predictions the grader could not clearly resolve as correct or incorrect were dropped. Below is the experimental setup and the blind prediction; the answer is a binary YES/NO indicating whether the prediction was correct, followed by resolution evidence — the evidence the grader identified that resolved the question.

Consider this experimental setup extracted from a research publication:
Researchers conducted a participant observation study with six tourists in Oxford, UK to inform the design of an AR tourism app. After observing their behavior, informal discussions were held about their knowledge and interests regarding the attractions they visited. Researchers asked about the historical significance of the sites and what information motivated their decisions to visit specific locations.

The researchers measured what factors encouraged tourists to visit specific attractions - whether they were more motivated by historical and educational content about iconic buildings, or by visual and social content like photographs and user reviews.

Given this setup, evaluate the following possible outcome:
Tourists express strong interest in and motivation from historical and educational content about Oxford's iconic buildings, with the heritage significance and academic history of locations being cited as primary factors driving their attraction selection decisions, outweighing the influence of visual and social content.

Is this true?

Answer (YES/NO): NO